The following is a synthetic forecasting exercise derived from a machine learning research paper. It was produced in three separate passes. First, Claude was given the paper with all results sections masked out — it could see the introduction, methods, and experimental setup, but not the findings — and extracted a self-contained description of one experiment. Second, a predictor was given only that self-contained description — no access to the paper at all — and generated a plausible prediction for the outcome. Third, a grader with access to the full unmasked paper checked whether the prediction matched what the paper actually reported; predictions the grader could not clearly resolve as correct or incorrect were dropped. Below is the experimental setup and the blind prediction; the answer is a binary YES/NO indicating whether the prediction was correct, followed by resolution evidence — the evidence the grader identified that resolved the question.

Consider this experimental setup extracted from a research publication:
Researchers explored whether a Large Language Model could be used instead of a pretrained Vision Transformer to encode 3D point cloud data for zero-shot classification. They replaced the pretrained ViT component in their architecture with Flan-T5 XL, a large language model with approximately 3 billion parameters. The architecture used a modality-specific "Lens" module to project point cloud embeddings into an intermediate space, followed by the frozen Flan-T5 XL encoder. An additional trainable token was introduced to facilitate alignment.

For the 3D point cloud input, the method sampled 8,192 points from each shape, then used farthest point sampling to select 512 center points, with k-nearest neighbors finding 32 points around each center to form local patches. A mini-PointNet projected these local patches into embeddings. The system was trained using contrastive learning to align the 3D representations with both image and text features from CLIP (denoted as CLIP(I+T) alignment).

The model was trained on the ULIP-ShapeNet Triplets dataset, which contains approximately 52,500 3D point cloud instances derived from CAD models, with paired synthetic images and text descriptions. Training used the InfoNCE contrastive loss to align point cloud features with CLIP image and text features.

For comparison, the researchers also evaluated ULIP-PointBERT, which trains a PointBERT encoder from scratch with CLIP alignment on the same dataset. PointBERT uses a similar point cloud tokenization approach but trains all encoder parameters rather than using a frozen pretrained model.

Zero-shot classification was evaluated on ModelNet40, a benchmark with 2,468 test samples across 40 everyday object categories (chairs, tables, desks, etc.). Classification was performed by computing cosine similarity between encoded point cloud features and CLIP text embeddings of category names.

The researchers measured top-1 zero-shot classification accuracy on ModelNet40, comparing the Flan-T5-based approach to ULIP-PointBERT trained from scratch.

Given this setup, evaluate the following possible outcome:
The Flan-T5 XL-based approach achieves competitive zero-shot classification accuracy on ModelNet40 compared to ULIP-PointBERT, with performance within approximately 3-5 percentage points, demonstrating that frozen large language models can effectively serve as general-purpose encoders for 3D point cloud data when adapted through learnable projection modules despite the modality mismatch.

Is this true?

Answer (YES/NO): NO